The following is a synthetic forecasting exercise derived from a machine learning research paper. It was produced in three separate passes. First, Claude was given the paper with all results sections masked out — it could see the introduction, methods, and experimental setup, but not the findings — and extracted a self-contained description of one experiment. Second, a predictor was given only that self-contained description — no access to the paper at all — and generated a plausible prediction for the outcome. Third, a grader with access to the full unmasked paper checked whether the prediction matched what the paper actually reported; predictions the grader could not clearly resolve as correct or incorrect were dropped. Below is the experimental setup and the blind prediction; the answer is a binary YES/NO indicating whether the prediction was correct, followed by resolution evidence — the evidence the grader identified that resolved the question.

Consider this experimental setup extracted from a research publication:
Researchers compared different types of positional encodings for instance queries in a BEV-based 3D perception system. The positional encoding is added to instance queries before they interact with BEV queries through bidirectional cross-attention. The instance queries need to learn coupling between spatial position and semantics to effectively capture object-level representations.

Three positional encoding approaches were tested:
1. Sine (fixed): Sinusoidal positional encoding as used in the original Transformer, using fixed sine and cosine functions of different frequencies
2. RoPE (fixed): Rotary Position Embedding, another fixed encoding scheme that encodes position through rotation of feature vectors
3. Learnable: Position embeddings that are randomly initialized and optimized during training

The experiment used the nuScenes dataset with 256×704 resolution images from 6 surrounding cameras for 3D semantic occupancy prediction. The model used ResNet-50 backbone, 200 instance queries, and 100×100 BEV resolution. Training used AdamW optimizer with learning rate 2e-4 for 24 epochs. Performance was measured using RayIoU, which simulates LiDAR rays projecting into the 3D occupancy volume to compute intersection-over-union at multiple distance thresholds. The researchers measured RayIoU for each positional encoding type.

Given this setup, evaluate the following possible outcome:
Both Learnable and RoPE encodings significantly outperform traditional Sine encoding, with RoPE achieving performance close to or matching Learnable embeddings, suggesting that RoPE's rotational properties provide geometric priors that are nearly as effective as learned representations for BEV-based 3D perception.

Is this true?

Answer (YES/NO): NO